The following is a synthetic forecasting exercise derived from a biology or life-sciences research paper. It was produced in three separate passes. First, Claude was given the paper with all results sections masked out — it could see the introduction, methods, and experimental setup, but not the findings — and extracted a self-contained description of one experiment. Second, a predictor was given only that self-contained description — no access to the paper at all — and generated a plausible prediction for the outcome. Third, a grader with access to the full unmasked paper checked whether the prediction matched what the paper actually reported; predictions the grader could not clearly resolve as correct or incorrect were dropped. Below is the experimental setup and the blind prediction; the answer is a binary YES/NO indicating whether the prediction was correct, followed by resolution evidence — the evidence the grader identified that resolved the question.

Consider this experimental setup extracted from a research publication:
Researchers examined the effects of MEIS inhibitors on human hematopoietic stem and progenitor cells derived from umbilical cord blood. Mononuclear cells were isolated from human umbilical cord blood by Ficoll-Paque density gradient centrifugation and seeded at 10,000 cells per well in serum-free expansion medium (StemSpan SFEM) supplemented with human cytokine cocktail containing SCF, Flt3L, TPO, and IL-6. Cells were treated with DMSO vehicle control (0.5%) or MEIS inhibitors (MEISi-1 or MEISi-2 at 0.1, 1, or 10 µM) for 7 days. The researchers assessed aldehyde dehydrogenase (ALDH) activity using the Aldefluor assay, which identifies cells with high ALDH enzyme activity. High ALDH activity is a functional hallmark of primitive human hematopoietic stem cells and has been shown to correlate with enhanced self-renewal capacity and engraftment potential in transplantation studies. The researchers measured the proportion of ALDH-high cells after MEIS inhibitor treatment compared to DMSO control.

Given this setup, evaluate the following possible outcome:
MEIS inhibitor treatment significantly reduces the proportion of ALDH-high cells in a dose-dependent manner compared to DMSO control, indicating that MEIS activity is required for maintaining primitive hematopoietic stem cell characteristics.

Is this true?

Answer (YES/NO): NO